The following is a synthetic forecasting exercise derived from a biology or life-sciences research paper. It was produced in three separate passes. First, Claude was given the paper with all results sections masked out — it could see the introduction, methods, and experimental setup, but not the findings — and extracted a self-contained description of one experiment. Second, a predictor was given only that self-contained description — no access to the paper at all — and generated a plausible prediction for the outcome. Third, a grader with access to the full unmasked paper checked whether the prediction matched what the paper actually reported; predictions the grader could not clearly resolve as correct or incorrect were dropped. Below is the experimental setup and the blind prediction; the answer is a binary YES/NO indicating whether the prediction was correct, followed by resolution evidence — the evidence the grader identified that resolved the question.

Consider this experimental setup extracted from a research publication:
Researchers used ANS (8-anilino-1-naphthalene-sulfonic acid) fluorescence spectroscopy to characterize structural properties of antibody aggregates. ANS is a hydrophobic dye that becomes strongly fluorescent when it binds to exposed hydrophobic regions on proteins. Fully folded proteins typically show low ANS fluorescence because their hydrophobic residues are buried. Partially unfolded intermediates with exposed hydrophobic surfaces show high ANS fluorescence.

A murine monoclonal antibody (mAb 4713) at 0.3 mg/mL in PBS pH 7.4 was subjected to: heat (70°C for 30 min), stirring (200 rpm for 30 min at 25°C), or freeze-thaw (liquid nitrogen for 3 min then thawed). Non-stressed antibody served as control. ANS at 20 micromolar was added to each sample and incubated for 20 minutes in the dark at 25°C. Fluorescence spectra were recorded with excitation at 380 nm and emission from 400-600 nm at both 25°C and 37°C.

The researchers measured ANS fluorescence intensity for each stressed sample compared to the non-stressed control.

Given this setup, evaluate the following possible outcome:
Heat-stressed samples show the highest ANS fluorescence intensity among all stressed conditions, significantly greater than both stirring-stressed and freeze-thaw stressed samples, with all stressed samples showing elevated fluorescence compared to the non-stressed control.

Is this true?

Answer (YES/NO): NO